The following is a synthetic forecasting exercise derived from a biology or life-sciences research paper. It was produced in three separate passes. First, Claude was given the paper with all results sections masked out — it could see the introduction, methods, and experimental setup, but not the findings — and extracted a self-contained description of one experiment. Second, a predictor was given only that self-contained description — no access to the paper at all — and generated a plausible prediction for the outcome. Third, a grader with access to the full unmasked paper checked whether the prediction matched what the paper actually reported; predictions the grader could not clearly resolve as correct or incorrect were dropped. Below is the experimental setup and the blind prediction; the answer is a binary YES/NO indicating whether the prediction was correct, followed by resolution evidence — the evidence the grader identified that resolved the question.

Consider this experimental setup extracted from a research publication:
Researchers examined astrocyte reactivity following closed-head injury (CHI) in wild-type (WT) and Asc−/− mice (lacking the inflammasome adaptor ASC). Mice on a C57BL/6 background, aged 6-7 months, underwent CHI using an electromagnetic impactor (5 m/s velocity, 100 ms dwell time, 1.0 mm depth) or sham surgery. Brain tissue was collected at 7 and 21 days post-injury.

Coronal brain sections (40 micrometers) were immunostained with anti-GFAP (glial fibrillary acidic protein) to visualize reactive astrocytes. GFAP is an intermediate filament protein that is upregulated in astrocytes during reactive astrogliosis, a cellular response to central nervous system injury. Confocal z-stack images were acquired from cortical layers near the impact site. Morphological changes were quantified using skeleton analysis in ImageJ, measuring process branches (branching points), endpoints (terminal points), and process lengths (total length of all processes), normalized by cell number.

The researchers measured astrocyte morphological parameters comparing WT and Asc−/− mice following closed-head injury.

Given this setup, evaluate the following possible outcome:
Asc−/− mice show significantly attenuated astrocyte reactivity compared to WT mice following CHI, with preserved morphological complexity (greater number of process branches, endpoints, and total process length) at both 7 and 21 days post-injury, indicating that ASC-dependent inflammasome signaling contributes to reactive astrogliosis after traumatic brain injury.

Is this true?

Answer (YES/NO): NO